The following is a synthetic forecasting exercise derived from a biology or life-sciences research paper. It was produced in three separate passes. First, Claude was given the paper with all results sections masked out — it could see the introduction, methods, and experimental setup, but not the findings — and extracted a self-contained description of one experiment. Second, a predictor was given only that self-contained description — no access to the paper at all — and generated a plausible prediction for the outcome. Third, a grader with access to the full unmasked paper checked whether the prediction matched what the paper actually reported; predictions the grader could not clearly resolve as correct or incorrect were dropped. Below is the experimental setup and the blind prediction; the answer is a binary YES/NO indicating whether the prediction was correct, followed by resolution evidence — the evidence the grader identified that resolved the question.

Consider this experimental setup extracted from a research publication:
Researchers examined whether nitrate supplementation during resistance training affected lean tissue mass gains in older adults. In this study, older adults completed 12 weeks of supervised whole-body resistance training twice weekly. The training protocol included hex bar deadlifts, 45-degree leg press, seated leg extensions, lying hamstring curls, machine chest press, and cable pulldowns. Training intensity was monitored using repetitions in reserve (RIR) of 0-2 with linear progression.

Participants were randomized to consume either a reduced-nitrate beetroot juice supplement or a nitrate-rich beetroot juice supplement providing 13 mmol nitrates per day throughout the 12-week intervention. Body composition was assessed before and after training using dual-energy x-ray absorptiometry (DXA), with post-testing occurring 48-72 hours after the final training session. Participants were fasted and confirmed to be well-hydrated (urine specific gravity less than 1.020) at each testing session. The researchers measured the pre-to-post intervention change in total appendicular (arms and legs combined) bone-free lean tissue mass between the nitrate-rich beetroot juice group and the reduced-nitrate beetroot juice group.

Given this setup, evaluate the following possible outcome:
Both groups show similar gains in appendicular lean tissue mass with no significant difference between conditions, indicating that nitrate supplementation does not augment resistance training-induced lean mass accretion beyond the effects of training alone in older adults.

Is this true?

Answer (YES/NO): YES